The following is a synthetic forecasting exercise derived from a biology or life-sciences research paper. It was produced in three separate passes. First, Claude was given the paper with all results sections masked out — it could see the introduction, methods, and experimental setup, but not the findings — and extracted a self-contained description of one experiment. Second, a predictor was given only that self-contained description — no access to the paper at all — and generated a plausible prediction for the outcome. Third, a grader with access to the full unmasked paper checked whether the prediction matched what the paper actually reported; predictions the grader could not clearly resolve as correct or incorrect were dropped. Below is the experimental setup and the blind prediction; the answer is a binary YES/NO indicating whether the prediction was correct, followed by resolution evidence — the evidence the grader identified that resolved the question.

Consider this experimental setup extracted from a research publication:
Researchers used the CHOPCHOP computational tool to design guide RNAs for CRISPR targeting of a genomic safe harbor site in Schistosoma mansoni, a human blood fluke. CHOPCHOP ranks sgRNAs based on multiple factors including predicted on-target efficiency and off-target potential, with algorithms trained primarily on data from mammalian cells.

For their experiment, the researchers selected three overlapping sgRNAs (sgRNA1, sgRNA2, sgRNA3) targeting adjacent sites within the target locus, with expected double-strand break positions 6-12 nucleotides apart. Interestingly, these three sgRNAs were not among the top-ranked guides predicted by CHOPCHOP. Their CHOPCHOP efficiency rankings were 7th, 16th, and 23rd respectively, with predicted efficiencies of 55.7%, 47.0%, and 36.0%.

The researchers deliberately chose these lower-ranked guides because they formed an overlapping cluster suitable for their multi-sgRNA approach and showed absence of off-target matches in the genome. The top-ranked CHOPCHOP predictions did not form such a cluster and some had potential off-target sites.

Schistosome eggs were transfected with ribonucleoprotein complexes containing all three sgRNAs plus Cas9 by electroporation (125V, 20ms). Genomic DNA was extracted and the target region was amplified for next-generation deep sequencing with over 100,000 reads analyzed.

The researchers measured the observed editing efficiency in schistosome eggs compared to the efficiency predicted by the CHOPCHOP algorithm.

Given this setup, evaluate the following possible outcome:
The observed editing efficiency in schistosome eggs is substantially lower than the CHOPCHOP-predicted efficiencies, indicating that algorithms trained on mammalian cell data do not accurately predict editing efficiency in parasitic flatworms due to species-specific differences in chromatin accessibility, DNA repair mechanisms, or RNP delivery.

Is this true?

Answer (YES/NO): YES